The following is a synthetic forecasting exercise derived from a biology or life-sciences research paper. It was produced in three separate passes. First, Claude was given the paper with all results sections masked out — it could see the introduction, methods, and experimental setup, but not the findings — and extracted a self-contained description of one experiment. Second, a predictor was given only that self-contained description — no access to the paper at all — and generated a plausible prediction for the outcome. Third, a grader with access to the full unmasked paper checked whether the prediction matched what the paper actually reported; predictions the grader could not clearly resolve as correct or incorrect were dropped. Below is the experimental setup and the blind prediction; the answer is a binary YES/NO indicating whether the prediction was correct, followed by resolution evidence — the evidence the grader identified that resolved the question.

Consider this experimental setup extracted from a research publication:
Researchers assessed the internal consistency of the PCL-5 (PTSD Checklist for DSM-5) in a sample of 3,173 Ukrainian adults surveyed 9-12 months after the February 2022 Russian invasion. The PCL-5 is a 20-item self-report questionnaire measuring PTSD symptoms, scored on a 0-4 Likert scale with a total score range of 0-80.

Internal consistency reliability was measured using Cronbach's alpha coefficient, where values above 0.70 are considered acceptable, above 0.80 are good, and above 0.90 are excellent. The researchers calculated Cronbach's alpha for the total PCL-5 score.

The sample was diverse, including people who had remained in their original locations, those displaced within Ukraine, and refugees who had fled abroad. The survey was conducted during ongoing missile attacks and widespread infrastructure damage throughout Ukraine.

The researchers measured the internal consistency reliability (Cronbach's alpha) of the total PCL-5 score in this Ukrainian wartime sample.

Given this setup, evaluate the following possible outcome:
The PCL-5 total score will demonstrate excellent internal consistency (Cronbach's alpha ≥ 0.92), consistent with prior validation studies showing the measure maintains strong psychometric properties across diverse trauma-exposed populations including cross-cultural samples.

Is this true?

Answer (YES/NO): YES